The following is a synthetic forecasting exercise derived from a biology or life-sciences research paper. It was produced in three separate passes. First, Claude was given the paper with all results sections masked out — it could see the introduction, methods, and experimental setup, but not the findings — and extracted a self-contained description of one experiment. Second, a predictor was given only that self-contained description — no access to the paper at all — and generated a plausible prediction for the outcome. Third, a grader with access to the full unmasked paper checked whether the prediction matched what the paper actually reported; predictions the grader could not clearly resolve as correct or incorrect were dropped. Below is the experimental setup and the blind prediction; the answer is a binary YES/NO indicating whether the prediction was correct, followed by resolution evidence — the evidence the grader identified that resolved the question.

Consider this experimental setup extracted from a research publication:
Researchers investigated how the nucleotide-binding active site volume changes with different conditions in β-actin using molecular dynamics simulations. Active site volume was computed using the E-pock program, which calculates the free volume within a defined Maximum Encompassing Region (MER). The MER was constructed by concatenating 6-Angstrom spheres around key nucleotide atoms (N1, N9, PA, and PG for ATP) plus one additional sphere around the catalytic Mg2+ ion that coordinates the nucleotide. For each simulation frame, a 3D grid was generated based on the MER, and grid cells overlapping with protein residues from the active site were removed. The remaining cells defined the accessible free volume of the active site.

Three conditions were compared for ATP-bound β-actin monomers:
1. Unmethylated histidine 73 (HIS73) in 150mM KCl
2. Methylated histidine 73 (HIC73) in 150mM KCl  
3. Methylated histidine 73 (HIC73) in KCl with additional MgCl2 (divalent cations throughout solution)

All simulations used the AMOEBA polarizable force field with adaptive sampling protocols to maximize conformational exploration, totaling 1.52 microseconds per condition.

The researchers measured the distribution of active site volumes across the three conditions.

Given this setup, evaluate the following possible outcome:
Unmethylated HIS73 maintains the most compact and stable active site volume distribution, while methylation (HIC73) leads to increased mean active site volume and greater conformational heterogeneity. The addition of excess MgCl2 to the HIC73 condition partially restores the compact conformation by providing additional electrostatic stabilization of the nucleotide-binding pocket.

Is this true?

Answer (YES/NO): NO